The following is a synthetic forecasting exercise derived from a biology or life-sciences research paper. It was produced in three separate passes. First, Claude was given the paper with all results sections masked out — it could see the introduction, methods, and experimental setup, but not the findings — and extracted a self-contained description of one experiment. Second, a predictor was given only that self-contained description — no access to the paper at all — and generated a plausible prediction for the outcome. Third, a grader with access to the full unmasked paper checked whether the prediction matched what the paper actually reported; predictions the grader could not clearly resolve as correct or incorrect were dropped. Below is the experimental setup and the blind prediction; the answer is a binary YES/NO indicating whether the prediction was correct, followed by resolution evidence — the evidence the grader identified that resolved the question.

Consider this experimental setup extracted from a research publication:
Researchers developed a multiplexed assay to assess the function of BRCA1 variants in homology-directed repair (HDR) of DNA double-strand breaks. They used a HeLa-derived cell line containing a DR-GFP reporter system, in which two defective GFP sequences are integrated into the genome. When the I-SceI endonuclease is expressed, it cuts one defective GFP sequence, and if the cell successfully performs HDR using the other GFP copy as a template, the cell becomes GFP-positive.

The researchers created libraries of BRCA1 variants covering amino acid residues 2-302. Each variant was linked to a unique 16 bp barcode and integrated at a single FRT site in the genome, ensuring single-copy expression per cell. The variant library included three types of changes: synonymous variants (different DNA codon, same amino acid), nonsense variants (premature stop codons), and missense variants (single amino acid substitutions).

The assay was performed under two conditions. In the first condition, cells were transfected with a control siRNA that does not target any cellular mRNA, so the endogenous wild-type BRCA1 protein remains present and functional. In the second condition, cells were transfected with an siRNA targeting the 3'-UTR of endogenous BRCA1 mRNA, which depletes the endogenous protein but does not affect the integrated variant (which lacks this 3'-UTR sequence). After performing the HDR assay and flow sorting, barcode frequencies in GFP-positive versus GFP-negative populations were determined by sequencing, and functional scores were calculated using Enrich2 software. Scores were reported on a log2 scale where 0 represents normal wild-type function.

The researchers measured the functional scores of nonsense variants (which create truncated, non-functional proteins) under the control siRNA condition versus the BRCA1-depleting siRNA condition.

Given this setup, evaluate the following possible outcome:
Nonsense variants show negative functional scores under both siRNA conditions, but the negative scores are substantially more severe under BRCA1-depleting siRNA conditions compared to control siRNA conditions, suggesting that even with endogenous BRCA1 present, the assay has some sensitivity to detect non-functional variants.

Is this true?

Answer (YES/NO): NO